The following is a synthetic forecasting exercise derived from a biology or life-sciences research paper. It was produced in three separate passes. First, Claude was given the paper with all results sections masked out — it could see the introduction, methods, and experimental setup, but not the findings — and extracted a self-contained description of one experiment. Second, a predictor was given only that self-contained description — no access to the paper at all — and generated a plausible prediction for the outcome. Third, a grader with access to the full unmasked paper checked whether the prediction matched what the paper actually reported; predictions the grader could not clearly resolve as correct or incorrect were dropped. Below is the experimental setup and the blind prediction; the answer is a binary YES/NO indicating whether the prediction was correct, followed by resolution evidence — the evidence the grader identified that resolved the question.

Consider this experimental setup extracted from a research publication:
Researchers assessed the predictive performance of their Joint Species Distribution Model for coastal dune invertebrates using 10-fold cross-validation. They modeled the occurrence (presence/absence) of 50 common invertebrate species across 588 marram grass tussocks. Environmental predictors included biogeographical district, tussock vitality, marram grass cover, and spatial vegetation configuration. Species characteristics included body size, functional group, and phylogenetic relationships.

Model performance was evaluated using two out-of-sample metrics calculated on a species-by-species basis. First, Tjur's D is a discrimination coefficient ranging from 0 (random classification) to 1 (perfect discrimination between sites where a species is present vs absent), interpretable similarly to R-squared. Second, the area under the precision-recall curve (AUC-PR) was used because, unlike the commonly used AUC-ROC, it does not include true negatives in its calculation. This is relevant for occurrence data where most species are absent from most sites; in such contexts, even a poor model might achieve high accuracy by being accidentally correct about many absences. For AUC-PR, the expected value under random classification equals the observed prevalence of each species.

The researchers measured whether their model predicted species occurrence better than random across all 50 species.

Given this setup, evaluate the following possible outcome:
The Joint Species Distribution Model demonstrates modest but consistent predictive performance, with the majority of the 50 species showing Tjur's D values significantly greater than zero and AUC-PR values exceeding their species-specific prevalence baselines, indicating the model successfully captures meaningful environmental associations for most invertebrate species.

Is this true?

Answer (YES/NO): NO